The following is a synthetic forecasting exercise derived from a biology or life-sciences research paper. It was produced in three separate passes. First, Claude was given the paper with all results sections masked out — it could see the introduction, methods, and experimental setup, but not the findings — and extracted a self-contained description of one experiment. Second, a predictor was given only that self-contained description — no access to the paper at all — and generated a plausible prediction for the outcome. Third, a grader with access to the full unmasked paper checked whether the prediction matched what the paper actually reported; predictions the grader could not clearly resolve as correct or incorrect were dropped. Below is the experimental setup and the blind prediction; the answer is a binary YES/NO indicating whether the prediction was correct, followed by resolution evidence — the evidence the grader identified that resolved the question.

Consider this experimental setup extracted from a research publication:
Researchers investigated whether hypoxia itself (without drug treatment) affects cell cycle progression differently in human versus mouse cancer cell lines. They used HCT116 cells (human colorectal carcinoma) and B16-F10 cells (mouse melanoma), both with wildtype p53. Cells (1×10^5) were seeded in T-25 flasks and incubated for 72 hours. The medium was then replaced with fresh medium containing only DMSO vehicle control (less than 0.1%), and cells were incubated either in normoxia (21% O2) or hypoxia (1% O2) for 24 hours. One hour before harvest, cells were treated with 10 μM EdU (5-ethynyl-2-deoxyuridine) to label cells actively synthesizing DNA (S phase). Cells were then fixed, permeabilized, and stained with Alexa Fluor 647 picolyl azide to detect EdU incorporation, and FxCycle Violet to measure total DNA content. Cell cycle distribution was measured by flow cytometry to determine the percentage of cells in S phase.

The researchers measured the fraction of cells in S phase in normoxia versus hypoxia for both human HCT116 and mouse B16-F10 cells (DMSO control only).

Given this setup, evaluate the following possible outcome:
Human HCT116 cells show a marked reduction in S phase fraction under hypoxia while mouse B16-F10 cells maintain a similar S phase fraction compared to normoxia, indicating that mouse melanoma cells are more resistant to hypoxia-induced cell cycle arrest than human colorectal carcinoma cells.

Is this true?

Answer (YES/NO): NO